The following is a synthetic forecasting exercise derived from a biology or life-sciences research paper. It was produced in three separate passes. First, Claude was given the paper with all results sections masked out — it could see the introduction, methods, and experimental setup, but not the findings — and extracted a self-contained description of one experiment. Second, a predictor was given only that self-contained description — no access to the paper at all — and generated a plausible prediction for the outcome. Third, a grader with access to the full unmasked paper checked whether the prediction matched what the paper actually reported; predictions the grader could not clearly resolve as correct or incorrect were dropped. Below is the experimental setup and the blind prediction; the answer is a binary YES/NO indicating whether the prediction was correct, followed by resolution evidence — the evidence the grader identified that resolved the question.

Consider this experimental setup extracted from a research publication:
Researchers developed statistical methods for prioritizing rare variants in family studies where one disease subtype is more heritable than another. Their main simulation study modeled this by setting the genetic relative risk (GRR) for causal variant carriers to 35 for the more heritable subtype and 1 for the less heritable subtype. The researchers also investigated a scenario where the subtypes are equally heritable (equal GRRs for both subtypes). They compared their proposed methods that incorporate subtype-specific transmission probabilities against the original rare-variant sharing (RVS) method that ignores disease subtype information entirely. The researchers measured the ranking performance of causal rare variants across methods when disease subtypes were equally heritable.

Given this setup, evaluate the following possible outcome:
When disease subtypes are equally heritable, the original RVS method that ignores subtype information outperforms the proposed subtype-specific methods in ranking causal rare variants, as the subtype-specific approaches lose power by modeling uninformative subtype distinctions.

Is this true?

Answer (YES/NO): NO